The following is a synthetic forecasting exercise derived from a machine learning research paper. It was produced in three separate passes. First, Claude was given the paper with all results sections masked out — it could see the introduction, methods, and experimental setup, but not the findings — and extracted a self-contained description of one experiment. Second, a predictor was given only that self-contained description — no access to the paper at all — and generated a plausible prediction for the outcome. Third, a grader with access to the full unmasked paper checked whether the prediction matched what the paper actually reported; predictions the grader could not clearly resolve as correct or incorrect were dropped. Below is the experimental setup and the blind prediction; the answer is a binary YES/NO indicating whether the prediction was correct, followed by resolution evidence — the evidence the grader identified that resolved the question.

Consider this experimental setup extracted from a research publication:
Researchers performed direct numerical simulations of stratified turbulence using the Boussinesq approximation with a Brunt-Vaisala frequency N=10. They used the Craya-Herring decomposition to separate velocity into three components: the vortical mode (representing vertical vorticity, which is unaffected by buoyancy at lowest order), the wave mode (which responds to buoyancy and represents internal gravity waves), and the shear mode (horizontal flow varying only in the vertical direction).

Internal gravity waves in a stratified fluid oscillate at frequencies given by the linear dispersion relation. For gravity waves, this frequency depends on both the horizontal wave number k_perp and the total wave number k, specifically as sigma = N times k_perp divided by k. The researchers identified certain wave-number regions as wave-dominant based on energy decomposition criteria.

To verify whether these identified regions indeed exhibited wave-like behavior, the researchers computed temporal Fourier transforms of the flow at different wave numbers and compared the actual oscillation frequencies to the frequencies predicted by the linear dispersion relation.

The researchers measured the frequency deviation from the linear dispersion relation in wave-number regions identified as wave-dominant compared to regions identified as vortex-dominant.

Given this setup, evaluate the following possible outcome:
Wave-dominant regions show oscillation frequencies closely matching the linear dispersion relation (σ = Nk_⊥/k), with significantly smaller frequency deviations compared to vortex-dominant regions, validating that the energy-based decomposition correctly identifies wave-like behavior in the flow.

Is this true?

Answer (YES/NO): YES